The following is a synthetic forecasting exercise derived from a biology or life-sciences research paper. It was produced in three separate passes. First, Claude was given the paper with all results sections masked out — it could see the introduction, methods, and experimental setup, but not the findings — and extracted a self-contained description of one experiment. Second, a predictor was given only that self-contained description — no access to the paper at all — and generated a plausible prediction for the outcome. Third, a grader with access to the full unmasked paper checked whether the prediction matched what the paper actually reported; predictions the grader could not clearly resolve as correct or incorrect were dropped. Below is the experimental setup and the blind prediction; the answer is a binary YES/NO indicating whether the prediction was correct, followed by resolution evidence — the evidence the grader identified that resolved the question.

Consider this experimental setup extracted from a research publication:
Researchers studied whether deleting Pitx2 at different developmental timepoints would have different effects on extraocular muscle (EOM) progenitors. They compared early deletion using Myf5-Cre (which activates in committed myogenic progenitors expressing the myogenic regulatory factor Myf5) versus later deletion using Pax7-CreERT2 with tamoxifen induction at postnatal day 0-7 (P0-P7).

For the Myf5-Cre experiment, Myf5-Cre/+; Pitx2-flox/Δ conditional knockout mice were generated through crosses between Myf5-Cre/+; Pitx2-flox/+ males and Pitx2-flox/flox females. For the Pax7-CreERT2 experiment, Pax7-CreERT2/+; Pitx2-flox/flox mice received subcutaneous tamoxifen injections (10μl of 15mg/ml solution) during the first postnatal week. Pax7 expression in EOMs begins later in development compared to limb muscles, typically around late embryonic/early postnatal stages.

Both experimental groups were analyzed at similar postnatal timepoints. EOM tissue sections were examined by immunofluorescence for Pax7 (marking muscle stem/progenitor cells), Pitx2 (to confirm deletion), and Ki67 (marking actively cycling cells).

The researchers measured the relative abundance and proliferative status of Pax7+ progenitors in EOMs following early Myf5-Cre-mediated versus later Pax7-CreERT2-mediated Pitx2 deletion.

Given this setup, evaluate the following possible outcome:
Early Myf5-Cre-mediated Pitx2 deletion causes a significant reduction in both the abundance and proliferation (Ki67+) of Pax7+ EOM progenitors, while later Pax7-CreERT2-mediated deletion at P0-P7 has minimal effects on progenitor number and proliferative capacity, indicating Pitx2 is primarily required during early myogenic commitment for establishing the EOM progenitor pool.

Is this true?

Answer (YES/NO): NO